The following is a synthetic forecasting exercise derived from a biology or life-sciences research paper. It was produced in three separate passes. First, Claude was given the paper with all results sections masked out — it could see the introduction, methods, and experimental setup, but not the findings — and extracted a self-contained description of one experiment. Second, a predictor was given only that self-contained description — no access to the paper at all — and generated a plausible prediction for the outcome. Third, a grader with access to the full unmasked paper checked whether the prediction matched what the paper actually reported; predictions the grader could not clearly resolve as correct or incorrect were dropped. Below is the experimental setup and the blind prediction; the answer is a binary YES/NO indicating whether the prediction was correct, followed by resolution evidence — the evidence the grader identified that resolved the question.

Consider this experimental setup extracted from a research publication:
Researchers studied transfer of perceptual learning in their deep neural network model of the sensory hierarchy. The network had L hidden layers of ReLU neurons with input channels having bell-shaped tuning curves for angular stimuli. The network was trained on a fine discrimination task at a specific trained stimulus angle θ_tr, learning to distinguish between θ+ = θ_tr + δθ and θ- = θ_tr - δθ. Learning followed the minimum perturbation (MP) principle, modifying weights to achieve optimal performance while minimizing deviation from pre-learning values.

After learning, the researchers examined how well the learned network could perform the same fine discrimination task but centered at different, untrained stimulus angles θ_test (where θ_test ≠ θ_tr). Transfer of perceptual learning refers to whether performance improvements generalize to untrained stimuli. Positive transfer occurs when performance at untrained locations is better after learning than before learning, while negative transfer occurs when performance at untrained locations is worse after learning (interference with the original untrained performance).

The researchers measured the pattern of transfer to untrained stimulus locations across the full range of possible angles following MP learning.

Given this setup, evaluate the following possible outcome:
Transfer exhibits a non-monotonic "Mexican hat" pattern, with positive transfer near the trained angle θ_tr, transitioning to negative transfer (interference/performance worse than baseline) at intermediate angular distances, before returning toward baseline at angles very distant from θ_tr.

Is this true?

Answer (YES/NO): NO